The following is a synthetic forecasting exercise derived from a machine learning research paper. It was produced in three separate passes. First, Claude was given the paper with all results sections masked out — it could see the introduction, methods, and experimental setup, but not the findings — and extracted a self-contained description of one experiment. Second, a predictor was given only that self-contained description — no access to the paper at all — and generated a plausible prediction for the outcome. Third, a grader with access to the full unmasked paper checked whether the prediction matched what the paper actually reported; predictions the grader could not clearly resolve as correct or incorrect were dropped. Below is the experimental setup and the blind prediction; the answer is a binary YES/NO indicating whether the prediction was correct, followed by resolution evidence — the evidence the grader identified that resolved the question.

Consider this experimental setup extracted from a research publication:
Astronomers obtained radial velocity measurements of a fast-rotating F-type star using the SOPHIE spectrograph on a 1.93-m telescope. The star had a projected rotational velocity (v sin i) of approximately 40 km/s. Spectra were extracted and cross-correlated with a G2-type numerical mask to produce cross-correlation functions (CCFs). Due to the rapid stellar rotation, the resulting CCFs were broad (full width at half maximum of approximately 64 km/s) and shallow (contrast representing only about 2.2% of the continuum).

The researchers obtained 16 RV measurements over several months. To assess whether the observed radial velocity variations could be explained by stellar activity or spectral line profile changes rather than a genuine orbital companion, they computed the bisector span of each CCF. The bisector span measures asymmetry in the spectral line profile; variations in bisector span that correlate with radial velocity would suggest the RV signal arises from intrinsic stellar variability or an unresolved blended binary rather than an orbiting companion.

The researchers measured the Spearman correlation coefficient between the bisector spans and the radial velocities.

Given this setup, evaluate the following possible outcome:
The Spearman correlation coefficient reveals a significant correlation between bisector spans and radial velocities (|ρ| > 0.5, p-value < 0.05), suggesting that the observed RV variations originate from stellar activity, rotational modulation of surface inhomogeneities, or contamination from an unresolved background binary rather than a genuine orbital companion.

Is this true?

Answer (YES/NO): NO